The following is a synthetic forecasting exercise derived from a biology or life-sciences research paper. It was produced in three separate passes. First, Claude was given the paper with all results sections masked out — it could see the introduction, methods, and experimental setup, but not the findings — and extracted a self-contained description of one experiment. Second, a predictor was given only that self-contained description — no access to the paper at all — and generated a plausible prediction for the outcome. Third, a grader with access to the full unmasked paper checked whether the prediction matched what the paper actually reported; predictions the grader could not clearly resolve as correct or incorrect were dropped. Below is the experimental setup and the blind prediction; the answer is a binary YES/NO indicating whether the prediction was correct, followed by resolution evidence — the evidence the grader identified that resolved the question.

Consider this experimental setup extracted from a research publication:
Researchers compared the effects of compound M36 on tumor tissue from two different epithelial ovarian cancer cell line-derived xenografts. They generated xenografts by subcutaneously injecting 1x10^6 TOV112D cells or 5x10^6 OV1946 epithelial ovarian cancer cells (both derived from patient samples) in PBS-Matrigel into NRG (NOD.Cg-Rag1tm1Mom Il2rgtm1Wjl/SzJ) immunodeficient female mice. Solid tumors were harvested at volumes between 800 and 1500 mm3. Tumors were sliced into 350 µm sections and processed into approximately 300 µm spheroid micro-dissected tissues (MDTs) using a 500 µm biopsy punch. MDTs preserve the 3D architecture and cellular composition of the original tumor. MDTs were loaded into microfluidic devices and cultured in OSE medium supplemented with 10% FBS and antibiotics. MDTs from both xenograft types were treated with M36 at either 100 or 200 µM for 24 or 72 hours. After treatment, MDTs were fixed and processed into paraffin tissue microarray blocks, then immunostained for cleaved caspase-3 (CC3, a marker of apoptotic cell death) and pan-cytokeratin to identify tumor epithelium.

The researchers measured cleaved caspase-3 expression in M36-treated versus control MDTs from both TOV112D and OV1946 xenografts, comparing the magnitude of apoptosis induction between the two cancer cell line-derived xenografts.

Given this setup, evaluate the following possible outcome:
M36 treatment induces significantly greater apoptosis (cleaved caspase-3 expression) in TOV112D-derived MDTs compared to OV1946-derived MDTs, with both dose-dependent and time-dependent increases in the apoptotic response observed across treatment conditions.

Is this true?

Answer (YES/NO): NO